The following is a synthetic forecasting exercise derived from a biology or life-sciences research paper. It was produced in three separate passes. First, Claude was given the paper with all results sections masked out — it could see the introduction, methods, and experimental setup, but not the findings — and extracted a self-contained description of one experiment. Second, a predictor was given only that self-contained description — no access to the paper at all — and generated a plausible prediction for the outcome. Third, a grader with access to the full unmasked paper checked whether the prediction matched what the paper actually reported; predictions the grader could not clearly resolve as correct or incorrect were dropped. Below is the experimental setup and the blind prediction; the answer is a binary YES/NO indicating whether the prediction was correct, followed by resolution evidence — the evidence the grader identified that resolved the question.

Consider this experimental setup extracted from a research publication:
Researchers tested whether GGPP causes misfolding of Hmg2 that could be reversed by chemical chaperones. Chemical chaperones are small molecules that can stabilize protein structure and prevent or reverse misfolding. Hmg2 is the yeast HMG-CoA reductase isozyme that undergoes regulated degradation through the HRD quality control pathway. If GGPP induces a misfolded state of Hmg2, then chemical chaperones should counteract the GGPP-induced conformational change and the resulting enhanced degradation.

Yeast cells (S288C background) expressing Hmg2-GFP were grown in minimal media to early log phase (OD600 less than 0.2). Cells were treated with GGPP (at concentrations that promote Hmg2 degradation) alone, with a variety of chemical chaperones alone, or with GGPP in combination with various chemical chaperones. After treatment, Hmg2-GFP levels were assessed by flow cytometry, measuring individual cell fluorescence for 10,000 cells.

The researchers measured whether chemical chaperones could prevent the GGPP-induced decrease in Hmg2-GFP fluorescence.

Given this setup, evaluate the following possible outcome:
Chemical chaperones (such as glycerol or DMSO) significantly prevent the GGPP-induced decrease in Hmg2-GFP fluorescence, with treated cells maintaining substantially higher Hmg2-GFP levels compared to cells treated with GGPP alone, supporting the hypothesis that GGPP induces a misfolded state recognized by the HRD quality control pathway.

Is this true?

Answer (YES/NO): YES